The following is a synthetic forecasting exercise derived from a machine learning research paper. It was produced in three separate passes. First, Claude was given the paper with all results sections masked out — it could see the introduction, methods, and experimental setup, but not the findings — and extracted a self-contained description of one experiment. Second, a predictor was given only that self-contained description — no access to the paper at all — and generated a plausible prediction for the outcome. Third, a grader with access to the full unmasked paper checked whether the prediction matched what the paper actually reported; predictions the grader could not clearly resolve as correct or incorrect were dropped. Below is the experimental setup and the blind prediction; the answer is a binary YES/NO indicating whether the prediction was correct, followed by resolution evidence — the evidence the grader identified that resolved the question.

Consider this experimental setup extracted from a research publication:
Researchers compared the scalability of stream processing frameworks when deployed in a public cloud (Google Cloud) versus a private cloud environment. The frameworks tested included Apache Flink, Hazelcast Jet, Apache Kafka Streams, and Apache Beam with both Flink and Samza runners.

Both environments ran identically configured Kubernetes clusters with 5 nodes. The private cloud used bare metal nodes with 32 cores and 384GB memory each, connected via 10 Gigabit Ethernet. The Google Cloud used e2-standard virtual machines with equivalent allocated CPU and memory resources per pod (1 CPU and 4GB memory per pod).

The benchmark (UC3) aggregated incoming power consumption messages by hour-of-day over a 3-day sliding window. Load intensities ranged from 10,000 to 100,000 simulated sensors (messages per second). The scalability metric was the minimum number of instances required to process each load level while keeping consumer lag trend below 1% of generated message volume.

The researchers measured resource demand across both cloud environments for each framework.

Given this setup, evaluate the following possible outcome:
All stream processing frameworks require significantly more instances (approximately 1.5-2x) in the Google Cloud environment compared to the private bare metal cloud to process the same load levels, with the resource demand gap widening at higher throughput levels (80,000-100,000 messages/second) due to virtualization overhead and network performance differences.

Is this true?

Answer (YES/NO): NO